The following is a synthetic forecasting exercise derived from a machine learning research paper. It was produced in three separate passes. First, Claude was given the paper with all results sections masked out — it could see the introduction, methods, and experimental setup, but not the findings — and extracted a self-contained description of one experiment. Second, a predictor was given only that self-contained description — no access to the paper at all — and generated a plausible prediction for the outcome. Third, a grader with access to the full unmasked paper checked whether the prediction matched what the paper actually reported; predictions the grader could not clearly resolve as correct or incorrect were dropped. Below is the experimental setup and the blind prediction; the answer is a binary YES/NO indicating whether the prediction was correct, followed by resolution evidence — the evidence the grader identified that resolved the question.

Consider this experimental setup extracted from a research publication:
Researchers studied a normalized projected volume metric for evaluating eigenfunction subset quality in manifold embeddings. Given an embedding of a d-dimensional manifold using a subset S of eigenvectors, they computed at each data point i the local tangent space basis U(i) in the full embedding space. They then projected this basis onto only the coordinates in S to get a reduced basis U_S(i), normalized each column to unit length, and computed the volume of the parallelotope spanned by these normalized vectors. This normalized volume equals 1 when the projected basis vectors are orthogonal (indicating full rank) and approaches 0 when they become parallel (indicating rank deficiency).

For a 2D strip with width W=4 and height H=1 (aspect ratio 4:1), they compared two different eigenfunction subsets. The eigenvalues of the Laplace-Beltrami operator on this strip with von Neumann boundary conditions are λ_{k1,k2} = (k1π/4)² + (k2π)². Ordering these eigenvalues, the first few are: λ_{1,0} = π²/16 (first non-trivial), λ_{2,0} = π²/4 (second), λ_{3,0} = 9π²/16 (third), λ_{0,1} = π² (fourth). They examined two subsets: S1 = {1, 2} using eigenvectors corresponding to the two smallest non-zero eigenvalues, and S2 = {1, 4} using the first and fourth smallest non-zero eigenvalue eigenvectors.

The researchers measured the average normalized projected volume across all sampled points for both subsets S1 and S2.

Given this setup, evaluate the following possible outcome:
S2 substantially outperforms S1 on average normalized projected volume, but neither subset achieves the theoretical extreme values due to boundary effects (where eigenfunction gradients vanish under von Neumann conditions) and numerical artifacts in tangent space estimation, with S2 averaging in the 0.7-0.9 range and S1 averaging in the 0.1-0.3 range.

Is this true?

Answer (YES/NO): NO